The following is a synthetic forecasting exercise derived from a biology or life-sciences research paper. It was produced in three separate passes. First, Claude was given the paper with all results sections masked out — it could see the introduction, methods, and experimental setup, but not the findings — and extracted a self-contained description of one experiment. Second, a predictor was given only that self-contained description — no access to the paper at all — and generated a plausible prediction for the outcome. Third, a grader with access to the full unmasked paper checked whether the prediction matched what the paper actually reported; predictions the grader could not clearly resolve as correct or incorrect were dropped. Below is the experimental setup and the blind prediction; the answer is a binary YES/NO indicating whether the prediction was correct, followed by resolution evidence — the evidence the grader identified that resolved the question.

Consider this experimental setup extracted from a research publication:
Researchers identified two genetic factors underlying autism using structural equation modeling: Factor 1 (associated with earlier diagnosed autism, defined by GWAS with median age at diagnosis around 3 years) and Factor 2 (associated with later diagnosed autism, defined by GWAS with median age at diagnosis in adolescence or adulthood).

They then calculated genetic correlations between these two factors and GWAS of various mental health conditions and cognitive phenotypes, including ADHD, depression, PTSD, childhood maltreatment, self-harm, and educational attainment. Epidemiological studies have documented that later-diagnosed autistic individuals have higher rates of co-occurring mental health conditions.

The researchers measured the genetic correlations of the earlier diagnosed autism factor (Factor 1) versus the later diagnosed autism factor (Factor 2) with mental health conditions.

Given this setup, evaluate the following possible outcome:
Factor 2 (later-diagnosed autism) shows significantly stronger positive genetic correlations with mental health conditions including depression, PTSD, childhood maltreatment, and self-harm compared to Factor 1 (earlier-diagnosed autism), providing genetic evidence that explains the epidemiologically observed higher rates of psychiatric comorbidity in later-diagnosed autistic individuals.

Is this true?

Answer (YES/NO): YES